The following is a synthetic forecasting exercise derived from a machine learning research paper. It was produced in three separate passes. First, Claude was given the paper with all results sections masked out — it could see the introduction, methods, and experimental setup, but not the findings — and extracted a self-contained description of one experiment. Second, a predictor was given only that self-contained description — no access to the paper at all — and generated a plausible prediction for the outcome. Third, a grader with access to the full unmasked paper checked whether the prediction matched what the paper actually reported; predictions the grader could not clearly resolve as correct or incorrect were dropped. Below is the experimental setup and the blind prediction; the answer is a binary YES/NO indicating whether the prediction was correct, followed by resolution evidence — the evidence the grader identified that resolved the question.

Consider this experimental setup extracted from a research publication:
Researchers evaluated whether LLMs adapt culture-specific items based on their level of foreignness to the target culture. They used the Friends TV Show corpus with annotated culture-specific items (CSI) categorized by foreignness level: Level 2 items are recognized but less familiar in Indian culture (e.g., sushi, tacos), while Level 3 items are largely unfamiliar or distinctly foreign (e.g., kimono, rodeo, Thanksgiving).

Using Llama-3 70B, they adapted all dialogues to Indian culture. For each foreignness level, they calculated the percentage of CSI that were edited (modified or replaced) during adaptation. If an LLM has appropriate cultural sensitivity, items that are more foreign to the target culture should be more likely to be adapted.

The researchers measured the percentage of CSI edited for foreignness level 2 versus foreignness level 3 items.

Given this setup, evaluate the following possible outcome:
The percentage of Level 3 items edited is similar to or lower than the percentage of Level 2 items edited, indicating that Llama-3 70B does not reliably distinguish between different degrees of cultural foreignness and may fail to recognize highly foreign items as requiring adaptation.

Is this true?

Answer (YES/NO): NO